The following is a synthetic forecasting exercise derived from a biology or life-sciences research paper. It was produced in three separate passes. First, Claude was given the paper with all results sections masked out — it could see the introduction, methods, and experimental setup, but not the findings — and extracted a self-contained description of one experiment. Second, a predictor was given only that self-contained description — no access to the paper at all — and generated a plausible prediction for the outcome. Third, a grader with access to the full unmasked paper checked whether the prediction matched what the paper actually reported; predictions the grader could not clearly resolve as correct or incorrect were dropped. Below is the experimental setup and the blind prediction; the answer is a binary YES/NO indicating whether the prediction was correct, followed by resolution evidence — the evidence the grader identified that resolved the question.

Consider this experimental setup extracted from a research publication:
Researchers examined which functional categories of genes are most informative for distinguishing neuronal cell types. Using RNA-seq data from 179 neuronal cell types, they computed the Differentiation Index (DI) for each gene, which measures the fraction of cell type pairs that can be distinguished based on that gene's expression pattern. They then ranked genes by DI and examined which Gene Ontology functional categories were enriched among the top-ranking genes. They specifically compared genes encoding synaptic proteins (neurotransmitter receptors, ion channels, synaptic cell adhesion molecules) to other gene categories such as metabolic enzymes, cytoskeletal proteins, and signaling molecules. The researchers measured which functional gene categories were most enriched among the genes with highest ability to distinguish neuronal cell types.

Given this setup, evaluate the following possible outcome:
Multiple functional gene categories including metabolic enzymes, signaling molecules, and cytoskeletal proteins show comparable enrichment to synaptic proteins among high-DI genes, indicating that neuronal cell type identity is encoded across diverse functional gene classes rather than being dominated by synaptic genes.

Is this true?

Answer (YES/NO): NO